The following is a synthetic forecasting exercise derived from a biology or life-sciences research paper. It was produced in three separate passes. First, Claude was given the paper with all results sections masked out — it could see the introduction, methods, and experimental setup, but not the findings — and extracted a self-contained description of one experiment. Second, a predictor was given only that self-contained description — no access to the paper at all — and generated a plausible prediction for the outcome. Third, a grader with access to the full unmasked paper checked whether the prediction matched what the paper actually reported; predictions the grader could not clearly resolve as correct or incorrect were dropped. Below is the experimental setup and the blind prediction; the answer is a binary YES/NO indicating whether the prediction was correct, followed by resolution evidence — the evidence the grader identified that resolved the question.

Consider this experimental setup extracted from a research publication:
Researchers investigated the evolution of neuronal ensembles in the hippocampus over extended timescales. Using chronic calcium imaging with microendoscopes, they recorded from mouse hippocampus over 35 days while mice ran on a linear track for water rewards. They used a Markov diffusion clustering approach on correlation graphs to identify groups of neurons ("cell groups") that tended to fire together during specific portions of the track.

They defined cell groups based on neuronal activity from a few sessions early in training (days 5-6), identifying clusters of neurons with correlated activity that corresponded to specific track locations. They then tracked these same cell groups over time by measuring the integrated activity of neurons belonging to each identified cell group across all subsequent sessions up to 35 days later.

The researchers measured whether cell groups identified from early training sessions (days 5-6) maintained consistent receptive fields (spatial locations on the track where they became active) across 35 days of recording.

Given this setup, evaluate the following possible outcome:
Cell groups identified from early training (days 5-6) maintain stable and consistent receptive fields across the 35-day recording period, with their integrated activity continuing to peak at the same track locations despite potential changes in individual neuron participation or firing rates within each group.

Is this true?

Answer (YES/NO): YES